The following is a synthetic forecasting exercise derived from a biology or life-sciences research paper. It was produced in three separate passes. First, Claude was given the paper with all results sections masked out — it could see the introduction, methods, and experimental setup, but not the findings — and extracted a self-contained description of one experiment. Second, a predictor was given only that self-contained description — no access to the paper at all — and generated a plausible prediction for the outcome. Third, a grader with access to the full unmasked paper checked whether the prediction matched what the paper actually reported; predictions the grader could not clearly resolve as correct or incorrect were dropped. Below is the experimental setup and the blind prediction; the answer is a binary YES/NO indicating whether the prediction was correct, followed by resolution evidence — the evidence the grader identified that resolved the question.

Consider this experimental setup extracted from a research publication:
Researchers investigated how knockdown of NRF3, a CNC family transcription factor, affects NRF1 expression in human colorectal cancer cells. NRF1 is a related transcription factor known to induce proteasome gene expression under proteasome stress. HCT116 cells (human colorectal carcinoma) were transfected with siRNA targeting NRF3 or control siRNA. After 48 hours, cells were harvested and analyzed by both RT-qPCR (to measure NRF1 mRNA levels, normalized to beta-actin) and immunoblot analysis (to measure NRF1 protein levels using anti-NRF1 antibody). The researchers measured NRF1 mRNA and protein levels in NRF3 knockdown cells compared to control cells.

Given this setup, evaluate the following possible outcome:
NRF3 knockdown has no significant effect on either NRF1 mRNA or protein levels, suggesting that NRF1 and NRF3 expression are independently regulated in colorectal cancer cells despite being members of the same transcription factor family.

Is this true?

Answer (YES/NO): NO